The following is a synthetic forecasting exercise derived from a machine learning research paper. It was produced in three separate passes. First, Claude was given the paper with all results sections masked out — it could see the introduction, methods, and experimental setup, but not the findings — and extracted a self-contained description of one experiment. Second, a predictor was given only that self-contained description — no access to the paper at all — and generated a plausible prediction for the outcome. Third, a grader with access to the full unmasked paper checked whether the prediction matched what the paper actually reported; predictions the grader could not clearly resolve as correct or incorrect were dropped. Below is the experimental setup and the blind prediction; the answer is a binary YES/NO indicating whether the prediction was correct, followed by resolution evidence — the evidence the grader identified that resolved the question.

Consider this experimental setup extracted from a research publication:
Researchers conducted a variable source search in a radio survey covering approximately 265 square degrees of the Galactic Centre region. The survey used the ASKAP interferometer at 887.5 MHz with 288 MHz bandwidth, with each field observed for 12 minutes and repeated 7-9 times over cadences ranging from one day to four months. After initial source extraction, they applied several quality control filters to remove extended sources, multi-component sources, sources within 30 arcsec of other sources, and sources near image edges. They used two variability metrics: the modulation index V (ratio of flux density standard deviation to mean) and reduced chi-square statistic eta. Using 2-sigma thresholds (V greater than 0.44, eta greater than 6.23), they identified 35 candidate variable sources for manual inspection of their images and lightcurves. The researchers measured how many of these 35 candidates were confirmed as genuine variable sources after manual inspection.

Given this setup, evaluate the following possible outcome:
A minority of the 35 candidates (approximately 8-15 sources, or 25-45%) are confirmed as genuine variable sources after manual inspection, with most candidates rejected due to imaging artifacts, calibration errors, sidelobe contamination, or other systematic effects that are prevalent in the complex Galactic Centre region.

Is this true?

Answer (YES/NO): NO